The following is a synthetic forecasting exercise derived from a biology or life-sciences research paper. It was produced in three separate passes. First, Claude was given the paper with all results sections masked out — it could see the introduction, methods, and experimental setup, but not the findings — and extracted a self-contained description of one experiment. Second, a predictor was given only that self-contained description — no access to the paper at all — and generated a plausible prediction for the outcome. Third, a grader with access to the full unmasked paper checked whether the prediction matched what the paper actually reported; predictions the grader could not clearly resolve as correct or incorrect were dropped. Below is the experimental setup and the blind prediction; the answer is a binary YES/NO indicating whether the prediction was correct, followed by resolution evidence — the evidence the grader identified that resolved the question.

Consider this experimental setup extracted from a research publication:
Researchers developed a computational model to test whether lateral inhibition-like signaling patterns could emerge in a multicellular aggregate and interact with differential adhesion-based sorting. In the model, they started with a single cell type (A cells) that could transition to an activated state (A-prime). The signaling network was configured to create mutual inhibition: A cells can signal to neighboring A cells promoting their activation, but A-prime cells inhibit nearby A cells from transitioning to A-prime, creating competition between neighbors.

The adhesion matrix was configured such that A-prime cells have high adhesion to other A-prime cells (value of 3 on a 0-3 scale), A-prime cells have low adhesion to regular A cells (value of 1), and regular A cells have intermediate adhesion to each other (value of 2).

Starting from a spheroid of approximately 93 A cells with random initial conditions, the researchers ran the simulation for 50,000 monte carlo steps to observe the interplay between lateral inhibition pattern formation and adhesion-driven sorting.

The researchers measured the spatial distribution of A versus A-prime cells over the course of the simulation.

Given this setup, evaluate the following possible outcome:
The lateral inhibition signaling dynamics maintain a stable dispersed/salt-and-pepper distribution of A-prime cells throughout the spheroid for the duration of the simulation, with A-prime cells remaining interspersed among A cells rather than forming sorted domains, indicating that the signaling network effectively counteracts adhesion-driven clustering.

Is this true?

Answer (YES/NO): NO